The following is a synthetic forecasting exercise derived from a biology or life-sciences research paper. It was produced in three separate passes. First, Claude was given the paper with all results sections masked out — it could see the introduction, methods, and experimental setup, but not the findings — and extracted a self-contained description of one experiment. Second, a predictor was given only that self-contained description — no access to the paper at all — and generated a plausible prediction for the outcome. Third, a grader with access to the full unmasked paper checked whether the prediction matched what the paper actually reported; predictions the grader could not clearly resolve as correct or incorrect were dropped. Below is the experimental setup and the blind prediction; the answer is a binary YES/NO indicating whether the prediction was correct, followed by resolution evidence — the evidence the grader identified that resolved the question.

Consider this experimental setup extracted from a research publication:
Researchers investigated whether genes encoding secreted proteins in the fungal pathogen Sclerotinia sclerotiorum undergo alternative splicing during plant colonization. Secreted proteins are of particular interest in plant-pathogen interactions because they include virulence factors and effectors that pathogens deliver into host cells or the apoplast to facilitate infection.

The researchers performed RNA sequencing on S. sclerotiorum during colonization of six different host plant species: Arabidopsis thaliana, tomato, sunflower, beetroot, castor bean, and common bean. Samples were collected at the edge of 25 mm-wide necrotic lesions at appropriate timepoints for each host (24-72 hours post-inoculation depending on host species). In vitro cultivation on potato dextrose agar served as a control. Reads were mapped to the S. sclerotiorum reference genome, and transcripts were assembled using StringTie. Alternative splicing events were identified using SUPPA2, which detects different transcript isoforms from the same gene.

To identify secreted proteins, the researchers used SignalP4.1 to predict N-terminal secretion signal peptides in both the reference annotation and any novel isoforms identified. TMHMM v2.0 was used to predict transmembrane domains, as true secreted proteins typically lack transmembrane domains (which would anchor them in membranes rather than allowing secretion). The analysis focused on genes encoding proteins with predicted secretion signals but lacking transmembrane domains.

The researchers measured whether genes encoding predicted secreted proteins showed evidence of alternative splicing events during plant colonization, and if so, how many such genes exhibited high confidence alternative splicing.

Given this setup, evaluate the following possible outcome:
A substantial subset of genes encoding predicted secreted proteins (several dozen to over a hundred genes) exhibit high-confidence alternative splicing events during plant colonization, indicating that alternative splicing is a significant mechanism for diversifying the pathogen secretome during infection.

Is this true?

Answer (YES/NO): NO